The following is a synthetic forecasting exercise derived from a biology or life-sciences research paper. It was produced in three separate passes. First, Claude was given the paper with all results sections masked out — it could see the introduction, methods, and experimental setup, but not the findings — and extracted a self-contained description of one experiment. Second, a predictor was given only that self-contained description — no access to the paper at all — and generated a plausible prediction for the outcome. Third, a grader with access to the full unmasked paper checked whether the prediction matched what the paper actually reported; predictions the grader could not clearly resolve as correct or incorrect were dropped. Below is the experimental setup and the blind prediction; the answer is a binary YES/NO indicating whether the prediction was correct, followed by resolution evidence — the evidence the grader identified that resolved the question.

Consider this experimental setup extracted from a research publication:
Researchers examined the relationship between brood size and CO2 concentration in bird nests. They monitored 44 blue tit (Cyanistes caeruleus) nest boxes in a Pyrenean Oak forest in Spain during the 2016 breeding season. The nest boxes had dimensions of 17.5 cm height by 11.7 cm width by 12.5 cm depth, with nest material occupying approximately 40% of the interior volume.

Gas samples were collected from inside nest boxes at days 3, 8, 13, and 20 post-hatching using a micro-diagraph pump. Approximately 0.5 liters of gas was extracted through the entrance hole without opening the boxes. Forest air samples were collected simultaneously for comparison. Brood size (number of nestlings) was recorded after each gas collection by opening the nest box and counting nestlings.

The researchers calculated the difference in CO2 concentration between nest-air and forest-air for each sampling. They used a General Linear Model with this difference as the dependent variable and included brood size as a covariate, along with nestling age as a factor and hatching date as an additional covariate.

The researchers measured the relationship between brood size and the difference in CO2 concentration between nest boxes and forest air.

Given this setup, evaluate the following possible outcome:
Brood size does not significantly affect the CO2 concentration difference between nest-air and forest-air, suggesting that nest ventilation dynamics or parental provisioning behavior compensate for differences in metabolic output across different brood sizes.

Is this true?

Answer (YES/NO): NO